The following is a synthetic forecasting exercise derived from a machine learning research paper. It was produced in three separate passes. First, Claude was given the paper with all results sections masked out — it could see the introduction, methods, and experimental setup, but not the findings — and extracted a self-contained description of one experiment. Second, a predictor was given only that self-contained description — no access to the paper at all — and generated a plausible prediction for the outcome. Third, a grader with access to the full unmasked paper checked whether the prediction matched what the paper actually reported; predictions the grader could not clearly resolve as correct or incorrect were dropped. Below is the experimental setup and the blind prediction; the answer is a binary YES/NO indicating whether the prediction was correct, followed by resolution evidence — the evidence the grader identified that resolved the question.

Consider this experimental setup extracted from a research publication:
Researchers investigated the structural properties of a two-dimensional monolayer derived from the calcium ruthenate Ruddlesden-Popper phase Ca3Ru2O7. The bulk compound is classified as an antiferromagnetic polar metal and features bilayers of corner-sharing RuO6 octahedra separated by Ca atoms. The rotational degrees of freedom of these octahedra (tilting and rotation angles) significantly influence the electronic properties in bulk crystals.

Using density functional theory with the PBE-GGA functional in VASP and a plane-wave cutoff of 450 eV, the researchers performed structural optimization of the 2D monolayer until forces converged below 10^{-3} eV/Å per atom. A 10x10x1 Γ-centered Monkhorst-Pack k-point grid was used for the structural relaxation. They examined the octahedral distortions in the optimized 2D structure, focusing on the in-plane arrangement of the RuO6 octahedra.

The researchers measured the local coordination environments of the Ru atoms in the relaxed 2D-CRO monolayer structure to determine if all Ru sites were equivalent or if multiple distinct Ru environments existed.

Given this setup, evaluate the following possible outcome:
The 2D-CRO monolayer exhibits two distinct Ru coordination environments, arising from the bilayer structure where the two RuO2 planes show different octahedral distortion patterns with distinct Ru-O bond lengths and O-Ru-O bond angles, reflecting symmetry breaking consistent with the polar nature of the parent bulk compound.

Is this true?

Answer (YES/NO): NO